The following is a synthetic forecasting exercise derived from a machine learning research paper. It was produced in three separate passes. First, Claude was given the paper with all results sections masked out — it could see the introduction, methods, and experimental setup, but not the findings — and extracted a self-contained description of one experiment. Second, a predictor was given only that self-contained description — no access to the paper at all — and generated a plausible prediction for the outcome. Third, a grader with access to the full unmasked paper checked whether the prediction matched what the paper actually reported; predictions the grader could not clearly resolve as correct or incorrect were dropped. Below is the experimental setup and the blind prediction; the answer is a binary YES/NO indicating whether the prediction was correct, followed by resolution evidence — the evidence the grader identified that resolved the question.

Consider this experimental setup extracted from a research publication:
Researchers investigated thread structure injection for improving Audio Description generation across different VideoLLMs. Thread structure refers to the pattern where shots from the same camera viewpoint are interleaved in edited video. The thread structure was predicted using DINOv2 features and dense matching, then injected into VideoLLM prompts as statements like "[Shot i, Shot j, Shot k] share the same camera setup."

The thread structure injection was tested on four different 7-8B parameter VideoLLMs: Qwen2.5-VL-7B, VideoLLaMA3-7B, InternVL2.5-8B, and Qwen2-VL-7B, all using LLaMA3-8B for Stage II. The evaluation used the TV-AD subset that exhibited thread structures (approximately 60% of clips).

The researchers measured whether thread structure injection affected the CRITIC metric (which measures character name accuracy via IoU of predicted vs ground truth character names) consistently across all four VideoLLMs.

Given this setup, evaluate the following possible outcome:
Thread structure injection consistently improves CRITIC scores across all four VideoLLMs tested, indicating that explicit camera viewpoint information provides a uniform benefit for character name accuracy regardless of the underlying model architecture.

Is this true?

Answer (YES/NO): NO